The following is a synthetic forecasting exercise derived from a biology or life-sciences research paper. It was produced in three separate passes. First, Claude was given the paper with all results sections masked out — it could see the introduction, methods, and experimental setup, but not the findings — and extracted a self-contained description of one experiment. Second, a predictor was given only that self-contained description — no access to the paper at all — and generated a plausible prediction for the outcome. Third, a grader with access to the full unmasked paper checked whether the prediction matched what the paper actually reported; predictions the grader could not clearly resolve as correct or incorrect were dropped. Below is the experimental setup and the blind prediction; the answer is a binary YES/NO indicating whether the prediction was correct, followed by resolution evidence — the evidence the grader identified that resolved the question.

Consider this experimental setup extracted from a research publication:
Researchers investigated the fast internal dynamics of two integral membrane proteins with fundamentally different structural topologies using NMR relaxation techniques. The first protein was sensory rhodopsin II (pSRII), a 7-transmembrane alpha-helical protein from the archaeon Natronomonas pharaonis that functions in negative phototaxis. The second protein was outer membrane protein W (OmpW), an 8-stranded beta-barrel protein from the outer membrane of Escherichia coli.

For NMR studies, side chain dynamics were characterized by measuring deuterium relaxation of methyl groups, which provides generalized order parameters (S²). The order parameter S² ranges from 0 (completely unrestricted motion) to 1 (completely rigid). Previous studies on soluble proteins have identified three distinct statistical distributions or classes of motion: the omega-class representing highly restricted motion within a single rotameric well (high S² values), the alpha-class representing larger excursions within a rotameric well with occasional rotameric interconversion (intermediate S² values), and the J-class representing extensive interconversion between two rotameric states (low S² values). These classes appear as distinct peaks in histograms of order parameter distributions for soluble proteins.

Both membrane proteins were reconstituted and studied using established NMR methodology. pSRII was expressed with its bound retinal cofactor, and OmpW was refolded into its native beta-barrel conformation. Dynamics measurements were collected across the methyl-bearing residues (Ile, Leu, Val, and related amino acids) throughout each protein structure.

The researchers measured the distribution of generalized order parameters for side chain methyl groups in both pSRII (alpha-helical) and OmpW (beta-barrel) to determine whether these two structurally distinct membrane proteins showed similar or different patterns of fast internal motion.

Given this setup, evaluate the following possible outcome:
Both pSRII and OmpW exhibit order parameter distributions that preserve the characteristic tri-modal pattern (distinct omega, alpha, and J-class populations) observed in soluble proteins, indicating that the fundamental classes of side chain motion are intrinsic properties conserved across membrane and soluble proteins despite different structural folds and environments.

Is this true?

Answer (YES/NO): NO